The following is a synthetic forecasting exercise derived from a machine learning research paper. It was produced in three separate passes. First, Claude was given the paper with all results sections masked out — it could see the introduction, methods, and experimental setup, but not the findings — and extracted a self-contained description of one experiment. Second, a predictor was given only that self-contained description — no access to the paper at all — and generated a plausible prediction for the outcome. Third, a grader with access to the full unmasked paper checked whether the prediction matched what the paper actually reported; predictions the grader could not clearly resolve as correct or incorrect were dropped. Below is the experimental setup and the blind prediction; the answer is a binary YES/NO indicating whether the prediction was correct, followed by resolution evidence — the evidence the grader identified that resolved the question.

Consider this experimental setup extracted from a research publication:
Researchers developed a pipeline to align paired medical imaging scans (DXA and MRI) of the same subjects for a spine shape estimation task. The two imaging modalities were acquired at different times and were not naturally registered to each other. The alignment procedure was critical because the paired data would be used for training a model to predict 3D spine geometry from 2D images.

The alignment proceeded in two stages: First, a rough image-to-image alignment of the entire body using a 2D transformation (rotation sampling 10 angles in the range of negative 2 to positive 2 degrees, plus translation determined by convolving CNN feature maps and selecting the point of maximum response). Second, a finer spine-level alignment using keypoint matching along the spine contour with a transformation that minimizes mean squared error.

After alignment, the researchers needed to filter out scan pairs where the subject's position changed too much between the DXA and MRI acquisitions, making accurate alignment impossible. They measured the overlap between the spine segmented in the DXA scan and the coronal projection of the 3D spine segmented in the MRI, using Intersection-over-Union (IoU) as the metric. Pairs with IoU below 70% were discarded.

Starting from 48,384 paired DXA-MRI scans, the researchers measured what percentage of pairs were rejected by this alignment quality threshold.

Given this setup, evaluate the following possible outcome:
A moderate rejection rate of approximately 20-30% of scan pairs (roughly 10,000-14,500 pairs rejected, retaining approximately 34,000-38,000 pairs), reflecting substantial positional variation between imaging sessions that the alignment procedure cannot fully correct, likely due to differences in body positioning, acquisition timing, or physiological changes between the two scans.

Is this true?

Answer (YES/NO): YES